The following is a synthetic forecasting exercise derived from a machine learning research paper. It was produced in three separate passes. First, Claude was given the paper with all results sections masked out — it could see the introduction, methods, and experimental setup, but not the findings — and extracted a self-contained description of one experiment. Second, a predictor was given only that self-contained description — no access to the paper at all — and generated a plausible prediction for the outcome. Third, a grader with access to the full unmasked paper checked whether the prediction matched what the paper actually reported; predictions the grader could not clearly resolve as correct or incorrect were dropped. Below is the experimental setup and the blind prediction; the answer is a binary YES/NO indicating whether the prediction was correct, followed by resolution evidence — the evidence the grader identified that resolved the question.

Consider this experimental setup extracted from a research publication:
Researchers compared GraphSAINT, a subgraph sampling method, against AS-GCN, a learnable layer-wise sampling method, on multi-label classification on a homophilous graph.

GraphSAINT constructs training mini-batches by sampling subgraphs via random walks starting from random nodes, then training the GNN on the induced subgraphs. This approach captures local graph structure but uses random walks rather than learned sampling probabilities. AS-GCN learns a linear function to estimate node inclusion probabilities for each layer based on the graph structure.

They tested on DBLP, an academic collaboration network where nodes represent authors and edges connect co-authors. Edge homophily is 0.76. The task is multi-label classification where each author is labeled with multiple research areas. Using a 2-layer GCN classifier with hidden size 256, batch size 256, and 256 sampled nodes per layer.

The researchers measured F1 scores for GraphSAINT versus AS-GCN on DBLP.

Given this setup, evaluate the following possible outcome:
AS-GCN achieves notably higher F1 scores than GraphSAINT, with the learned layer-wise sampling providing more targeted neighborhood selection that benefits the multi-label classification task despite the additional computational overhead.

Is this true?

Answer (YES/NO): YES